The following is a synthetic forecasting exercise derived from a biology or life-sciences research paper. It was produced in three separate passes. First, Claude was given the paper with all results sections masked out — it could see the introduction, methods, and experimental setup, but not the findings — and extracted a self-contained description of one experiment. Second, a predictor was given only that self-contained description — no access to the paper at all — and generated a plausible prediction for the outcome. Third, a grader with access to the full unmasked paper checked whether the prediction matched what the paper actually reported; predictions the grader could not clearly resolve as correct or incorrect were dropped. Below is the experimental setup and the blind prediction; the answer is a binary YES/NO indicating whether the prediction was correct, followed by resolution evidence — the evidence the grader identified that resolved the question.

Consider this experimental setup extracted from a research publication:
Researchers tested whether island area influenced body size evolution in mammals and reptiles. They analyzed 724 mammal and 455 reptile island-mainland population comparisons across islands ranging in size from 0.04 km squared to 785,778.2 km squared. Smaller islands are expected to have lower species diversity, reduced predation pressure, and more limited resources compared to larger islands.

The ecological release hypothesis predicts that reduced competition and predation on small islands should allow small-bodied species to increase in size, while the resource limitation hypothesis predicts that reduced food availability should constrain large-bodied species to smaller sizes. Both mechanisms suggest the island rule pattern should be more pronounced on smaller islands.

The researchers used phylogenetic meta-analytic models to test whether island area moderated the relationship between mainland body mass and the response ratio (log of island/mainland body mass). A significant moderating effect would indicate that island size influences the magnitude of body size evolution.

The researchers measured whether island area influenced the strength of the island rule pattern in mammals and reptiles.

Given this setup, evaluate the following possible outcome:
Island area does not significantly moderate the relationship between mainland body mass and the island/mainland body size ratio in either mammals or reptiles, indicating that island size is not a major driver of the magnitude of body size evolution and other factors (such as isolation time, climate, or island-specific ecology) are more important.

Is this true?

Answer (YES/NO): NO